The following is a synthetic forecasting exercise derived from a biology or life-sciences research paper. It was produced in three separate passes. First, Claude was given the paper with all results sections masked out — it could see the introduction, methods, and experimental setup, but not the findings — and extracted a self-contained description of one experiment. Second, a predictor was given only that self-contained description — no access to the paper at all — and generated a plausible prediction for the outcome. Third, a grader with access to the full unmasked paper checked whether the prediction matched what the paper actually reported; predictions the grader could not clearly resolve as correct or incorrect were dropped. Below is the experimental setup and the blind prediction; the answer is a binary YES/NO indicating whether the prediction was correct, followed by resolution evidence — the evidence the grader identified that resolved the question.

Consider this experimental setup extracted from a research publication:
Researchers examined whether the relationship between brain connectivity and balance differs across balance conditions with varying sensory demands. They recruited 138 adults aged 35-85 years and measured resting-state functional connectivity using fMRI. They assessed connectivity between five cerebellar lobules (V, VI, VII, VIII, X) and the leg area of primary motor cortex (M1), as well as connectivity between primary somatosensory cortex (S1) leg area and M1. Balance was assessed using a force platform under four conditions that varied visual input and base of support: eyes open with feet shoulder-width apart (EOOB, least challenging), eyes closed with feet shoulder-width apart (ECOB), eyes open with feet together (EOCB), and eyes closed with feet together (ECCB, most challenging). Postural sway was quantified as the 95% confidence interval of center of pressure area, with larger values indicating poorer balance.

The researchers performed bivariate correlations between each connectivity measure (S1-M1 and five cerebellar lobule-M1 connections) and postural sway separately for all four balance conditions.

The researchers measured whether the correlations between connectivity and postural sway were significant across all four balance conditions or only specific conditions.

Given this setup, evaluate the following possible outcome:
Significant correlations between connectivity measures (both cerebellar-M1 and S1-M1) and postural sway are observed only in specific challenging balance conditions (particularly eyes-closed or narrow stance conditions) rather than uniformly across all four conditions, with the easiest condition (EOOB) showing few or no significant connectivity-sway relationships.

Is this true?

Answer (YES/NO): YES